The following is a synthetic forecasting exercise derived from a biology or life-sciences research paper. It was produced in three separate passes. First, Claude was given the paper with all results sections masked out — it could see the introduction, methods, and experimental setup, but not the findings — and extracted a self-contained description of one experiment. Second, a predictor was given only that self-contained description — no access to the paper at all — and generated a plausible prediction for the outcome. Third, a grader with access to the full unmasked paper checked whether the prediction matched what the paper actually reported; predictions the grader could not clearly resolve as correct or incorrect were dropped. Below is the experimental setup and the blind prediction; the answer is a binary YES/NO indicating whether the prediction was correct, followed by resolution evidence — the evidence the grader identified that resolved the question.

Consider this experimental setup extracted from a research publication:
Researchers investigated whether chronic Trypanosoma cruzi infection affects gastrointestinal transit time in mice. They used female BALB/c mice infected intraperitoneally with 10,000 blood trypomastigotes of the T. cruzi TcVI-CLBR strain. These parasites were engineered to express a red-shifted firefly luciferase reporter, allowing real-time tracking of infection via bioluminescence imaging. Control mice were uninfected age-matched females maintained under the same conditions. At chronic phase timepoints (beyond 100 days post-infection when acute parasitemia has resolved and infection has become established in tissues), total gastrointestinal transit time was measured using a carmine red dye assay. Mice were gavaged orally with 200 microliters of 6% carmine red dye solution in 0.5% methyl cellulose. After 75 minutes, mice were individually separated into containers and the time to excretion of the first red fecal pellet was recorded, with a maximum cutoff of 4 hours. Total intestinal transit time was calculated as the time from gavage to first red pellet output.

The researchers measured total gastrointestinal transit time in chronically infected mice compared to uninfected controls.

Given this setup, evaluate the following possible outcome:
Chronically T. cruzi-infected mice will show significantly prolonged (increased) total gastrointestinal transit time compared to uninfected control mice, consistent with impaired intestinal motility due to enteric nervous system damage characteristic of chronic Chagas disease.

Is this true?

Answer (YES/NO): YES